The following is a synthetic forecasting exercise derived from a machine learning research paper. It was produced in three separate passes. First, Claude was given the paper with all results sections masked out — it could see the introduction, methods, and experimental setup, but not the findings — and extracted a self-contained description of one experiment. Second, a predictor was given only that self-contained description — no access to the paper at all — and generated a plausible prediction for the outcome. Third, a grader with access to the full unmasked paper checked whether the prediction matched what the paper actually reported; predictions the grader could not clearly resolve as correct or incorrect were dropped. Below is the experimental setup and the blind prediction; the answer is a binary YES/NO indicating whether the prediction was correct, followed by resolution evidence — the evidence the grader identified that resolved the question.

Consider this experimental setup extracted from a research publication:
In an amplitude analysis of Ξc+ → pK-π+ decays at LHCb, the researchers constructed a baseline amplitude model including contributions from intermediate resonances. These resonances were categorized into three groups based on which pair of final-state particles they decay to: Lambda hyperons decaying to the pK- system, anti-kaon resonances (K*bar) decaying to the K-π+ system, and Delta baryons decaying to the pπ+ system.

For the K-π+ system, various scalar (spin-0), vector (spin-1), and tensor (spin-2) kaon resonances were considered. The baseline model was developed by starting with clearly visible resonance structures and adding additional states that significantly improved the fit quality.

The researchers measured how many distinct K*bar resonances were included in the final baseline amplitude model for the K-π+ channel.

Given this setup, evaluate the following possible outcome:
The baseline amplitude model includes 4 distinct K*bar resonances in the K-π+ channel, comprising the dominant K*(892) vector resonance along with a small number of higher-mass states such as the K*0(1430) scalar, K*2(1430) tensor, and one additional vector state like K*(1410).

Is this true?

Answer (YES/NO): NO